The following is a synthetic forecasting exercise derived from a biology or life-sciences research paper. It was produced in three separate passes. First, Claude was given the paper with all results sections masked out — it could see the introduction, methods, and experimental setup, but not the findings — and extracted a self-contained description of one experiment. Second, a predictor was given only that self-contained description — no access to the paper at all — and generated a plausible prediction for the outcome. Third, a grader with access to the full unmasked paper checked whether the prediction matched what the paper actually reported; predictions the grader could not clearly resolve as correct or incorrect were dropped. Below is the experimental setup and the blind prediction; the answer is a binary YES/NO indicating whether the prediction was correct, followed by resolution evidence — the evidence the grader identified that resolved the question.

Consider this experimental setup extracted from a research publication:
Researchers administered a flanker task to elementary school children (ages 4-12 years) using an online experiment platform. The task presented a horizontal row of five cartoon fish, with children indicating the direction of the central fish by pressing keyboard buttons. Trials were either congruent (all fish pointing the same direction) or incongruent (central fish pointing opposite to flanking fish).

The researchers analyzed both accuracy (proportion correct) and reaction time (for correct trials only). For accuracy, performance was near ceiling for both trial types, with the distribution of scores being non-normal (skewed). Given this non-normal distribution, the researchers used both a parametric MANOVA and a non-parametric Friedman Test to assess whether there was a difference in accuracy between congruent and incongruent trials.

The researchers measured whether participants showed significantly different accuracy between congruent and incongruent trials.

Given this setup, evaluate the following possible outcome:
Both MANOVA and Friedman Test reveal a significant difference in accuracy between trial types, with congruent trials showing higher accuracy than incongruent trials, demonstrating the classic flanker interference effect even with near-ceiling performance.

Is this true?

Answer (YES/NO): YES